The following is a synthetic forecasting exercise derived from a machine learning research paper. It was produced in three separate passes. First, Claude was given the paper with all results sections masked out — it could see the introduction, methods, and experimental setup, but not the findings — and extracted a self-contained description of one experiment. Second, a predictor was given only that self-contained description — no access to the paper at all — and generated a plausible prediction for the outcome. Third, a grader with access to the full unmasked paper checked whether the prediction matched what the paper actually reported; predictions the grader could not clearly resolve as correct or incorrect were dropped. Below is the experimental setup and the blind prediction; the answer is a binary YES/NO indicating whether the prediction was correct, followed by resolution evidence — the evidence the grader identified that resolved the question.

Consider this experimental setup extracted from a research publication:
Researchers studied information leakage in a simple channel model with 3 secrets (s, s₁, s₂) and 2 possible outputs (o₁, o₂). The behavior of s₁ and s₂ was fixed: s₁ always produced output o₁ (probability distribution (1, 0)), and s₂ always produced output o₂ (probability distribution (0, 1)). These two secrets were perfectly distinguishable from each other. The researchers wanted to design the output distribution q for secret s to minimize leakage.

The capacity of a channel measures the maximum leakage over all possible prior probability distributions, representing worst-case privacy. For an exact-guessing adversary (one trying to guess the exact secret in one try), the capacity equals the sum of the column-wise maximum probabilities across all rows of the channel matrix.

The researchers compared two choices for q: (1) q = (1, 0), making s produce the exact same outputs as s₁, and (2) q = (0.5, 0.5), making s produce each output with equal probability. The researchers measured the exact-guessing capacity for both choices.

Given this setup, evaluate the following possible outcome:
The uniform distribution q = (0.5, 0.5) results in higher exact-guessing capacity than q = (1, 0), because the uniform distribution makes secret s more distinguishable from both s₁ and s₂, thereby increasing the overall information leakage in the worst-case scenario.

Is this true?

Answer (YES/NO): NO